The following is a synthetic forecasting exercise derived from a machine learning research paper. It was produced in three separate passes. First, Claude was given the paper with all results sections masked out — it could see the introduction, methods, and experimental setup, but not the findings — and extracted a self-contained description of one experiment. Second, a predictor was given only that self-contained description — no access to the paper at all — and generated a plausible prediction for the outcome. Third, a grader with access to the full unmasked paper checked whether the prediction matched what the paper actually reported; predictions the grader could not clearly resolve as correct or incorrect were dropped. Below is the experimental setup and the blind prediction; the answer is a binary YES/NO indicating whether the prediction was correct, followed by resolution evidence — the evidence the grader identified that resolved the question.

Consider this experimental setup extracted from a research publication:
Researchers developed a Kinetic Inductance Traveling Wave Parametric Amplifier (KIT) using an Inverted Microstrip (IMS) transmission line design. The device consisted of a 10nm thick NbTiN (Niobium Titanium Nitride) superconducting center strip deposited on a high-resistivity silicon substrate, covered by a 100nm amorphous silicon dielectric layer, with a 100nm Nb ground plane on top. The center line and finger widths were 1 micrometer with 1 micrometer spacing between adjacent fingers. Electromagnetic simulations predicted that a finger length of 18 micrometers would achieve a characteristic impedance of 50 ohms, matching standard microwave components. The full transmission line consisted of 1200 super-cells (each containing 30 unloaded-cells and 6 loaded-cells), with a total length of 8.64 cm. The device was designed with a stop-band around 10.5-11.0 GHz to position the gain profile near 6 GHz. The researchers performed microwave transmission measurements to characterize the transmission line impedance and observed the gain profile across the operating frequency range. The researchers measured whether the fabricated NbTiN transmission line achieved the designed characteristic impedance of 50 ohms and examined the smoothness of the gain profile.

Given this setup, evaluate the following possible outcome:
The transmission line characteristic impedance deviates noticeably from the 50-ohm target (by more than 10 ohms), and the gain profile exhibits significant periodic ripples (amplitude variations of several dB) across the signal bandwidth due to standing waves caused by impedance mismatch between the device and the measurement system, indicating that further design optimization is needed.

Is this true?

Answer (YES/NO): YES